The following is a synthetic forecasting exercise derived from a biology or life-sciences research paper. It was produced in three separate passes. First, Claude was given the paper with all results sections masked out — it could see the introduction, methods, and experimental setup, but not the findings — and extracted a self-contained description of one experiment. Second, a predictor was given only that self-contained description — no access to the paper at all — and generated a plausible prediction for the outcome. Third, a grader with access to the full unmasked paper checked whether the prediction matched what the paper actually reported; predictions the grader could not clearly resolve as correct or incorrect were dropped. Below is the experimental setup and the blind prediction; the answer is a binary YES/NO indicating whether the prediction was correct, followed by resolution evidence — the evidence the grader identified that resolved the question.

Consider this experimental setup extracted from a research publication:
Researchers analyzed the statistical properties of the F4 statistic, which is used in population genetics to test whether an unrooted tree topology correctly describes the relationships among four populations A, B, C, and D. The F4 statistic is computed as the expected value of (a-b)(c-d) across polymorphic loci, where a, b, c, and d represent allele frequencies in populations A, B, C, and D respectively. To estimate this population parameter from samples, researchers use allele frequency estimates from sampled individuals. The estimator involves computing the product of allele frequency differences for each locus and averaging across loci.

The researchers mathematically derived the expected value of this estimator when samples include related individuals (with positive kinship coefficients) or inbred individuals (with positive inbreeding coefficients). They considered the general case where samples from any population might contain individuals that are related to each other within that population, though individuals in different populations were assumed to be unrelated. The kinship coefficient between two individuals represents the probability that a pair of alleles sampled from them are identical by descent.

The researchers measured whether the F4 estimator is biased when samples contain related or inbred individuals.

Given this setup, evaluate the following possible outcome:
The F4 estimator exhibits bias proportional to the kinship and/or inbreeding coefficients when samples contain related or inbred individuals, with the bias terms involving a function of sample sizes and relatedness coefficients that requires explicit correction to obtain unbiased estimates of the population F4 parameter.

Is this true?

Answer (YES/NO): NO